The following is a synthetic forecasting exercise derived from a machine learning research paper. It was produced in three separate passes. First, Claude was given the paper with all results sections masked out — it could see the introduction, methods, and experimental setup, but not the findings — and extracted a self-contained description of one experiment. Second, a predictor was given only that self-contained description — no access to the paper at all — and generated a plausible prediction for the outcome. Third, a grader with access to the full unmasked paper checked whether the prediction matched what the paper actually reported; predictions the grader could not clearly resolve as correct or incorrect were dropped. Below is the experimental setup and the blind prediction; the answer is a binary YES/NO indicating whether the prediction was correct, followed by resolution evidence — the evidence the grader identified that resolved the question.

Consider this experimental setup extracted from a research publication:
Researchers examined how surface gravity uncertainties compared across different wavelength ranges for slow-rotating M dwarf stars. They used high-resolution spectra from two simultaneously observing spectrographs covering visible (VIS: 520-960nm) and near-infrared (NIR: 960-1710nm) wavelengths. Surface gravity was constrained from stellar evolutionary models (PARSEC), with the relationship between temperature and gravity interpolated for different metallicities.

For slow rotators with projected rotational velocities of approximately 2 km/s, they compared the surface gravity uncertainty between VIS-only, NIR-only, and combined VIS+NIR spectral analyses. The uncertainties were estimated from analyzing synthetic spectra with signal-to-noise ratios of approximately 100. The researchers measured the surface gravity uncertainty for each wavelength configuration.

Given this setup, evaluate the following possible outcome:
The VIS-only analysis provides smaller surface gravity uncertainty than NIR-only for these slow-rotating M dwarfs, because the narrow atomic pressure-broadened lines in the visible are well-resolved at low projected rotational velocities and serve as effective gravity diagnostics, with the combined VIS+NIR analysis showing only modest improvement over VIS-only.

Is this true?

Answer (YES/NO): NO